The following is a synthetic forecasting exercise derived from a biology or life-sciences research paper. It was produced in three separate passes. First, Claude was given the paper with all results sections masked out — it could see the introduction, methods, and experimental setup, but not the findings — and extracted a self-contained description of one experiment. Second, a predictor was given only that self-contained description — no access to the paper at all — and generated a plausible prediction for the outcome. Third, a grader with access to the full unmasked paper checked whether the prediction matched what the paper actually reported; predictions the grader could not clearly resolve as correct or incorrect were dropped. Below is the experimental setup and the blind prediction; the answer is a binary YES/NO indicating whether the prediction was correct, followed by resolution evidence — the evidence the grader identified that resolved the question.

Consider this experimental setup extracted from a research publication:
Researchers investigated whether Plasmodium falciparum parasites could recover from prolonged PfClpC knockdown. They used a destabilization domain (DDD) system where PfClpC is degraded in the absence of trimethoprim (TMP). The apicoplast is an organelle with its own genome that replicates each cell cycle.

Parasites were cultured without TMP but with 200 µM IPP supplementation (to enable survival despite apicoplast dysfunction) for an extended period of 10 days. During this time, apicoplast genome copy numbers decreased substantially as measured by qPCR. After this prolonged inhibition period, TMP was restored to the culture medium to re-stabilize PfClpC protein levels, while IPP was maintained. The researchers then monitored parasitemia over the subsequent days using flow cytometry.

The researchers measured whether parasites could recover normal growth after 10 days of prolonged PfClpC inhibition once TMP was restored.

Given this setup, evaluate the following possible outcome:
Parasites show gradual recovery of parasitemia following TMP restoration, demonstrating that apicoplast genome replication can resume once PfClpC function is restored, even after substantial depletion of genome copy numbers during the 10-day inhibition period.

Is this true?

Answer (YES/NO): NO